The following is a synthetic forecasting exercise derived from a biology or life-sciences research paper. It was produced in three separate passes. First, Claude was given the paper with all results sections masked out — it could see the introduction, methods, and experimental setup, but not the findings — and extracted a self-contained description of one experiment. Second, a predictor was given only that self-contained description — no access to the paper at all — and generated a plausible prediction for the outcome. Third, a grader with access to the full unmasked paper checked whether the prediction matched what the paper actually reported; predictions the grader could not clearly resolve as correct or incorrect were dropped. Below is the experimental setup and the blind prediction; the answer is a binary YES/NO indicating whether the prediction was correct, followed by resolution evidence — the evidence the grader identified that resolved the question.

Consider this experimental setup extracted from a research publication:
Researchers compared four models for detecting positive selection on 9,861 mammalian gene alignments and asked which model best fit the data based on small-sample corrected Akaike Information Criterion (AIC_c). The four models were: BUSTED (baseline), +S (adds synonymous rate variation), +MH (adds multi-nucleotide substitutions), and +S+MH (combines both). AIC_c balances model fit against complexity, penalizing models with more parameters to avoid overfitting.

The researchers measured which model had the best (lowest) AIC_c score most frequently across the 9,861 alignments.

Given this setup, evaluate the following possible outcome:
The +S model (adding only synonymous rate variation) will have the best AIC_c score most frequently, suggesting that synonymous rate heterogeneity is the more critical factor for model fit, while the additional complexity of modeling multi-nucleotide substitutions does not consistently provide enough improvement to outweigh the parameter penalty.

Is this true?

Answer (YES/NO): YES